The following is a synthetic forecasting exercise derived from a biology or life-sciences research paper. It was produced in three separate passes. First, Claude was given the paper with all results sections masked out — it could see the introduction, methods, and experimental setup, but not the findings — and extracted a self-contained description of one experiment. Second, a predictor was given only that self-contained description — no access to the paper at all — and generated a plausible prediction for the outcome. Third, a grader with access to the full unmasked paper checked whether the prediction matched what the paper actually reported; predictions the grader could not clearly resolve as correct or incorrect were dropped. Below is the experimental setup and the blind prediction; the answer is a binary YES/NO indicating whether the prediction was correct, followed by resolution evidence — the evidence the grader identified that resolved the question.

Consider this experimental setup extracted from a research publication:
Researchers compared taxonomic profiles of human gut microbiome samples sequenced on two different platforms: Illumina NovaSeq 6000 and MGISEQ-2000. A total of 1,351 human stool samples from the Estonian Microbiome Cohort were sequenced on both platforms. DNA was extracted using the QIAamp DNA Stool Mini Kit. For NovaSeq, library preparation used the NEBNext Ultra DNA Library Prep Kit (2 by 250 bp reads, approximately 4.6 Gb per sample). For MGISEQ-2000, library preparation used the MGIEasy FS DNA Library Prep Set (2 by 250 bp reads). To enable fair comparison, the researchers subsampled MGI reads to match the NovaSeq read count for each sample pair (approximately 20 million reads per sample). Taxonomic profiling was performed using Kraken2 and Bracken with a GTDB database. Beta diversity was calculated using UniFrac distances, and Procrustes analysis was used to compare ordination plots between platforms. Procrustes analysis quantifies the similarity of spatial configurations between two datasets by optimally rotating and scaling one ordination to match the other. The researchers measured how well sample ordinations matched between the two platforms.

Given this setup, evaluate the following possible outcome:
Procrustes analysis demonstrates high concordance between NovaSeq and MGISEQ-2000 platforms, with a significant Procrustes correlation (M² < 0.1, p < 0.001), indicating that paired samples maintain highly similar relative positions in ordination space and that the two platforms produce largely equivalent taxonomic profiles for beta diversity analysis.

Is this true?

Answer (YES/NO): YES